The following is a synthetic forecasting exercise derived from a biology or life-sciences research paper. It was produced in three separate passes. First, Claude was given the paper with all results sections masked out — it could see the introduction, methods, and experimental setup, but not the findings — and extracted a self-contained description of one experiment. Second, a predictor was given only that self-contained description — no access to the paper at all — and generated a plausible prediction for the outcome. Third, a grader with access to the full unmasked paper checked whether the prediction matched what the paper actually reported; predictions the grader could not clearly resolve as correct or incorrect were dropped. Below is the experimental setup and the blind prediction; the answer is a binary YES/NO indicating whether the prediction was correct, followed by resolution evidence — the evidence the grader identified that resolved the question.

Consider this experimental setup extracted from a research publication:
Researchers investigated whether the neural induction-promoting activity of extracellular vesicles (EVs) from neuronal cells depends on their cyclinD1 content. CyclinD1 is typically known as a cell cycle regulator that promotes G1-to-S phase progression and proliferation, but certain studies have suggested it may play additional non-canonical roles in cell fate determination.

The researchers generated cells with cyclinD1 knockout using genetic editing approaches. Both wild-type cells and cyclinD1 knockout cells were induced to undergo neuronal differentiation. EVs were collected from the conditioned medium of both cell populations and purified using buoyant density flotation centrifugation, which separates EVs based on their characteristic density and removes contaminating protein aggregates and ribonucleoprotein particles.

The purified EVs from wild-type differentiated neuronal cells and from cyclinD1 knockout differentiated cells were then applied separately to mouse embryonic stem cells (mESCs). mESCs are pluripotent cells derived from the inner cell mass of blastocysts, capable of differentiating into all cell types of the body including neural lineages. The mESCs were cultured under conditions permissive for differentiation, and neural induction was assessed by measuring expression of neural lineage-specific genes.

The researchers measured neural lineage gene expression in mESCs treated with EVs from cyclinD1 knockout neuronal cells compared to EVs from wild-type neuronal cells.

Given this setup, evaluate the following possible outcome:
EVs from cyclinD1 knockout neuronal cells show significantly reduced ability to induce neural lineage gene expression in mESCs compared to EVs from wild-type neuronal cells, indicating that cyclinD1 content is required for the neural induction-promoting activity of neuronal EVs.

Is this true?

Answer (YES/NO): YES